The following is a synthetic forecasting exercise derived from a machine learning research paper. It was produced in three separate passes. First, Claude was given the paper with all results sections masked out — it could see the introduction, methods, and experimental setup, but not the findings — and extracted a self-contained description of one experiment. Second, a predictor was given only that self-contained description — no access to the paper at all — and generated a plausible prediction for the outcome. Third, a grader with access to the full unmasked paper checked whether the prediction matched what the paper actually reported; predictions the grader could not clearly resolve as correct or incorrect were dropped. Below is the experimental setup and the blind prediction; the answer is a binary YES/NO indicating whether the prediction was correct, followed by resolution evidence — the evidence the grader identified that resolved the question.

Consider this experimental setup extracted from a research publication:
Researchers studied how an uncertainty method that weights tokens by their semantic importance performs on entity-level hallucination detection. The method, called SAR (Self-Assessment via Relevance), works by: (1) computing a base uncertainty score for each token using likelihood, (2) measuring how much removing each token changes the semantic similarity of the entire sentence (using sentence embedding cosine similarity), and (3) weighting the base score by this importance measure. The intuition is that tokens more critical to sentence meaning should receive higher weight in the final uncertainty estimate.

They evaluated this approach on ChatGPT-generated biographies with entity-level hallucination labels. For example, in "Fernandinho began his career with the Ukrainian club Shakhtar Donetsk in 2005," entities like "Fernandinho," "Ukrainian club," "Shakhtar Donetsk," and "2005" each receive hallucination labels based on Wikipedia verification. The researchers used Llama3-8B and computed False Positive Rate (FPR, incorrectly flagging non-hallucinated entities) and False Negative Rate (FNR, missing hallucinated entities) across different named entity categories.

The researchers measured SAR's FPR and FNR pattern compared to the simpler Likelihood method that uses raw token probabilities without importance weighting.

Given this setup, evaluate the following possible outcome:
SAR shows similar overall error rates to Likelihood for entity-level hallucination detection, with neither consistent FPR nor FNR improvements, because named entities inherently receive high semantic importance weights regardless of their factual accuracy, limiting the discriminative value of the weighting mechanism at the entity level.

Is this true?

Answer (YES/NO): NO